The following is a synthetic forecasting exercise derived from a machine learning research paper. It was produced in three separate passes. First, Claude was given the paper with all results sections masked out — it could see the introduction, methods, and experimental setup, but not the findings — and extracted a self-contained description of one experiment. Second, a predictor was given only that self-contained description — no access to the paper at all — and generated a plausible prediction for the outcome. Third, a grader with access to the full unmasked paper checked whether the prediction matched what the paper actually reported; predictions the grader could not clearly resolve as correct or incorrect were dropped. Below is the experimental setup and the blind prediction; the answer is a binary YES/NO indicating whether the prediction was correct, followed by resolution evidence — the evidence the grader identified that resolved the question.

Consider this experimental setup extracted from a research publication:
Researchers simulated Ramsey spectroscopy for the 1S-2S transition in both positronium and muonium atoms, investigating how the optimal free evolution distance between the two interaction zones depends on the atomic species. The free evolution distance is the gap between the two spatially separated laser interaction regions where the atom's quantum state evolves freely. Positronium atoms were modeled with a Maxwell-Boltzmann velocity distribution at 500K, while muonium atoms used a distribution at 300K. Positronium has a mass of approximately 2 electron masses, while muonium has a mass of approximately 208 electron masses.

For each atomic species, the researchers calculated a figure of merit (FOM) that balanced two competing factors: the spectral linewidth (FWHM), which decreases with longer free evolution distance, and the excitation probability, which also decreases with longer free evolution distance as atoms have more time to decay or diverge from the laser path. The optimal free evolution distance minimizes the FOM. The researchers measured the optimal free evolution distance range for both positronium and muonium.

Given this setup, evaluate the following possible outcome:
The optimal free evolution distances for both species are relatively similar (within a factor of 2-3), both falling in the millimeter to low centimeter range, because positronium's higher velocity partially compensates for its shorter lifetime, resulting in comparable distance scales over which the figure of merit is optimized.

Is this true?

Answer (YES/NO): YES